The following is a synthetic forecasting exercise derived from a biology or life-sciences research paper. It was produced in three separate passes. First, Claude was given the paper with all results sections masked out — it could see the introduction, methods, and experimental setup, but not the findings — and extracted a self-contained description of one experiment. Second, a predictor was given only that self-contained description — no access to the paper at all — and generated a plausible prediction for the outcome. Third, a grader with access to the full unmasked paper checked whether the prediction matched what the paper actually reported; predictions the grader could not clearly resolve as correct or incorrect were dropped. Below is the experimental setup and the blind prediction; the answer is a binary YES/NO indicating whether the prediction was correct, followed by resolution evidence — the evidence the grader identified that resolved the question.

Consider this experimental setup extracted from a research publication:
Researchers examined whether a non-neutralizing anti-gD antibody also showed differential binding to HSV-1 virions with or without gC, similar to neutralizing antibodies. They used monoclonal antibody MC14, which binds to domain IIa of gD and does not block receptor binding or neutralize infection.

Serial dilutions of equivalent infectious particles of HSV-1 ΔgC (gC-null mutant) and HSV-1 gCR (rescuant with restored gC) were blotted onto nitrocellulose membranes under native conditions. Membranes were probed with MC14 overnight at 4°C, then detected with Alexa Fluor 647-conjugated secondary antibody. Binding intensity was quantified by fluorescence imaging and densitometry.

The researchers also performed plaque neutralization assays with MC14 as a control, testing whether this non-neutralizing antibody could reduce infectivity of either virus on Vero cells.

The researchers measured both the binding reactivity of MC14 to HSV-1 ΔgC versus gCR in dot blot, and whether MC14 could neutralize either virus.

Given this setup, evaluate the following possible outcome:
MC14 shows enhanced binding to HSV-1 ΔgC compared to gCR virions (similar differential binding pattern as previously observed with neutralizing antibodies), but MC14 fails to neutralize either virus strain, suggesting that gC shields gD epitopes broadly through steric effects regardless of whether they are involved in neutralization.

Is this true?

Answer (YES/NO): YES